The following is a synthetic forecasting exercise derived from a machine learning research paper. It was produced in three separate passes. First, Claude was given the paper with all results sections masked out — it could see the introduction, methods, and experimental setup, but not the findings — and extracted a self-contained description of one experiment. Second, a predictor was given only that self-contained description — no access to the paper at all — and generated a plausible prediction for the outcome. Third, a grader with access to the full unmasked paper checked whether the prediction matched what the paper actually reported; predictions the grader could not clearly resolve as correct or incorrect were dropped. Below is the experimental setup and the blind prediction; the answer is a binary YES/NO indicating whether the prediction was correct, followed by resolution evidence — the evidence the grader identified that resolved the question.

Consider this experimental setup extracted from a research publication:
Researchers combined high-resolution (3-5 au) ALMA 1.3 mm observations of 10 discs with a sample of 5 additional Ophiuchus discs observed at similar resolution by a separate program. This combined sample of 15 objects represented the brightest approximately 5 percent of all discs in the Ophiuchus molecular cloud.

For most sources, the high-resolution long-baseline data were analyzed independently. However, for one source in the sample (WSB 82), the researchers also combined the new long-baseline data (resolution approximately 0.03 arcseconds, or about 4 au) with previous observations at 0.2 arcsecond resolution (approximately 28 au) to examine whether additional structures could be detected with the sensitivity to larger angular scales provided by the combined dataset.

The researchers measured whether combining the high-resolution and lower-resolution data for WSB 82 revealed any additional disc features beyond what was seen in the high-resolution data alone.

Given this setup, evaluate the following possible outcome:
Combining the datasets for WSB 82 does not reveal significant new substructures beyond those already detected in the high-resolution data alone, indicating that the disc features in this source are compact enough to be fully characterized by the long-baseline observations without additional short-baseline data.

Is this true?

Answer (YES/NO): NO